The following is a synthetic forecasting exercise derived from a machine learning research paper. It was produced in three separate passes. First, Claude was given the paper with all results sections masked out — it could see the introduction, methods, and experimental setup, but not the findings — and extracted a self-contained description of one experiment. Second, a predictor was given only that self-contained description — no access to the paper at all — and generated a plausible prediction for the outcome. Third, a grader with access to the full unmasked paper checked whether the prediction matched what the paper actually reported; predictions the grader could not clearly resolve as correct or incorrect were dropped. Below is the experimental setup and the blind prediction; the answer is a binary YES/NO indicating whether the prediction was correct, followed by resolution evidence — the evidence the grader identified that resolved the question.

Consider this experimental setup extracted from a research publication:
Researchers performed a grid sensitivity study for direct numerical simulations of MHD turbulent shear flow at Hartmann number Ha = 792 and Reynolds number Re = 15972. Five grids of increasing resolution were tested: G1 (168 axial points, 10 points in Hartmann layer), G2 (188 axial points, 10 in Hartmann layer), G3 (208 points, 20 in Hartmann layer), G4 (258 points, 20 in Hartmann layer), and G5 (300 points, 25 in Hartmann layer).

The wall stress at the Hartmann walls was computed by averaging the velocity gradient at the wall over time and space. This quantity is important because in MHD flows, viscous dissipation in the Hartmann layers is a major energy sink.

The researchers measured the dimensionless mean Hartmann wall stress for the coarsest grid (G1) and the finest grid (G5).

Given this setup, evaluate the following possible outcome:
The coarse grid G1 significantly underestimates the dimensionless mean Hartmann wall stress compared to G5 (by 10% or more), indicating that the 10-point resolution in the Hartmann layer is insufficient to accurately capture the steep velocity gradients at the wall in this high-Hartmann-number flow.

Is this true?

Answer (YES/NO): NO